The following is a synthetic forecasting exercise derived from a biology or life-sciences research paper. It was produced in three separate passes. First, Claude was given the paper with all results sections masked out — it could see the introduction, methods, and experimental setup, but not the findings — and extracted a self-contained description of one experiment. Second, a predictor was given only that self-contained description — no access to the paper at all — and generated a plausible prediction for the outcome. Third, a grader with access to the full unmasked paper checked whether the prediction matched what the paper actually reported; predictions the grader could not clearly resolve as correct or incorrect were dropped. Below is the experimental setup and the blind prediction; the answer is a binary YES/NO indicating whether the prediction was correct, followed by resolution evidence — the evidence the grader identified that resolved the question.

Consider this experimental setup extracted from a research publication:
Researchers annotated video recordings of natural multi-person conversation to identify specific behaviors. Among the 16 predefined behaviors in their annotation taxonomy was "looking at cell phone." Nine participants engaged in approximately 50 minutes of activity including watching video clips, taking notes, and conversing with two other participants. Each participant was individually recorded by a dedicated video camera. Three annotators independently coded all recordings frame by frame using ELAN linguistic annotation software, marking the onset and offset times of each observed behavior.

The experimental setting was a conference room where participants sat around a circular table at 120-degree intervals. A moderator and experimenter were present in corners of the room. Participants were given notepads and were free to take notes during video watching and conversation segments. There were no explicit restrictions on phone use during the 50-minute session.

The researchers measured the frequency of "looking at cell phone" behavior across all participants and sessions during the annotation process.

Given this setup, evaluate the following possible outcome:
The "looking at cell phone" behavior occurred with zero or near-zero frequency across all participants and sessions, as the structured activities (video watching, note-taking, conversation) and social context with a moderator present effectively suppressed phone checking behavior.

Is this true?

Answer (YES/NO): YES